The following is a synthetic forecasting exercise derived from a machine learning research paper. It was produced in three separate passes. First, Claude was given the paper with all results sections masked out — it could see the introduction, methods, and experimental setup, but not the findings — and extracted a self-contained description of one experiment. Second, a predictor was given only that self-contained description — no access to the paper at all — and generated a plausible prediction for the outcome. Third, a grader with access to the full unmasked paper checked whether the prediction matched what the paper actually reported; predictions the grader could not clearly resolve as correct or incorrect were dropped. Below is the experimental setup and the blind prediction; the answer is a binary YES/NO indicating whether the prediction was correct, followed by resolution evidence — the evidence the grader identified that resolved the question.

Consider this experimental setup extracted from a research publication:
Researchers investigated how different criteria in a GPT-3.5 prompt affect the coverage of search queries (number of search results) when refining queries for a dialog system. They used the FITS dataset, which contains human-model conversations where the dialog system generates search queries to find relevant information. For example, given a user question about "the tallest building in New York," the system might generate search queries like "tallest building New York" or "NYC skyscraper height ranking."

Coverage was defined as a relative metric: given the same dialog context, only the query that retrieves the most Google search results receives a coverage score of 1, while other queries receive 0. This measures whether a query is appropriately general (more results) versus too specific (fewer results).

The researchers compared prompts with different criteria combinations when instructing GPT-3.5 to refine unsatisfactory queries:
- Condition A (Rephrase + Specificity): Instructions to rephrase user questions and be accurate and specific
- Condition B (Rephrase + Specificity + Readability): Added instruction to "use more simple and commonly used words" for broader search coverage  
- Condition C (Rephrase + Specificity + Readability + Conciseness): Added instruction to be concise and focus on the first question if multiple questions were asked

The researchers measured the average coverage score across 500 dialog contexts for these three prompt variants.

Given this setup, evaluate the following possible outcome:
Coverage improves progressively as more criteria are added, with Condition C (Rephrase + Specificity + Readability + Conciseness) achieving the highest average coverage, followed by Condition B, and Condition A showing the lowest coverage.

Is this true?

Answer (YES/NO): YES